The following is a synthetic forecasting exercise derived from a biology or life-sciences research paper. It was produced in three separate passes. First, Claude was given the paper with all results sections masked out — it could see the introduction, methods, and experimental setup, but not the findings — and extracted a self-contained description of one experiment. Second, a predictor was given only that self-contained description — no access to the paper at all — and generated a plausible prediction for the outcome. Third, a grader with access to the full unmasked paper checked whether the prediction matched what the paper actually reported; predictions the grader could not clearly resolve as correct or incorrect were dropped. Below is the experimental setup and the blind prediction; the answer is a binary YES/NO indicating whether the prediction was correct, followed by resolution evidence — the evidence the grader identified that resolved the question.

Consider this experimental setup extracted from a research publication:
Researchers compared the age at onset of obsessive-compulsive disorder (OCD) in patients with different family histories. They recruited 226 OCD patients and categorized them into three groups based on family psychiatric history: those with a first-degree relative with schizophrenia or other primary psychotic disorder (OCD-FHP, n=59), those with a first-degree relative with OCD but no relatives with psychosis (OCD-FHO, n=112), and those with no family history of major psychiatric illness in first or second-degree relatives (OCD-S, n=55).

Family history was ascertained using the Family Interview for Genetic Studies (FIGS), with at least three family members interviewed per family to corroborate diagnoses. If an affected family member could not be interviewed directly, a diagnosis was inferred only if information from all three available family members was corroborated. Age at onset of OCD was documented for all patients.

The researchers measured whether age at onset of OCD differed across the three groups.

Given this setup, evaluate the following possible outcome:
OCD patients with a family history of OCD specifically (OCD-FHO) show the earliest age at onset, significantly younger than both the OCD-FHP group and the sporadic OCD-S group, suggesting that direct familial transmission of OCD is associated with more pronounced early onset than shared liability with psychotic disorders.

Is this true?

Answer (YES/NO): NO